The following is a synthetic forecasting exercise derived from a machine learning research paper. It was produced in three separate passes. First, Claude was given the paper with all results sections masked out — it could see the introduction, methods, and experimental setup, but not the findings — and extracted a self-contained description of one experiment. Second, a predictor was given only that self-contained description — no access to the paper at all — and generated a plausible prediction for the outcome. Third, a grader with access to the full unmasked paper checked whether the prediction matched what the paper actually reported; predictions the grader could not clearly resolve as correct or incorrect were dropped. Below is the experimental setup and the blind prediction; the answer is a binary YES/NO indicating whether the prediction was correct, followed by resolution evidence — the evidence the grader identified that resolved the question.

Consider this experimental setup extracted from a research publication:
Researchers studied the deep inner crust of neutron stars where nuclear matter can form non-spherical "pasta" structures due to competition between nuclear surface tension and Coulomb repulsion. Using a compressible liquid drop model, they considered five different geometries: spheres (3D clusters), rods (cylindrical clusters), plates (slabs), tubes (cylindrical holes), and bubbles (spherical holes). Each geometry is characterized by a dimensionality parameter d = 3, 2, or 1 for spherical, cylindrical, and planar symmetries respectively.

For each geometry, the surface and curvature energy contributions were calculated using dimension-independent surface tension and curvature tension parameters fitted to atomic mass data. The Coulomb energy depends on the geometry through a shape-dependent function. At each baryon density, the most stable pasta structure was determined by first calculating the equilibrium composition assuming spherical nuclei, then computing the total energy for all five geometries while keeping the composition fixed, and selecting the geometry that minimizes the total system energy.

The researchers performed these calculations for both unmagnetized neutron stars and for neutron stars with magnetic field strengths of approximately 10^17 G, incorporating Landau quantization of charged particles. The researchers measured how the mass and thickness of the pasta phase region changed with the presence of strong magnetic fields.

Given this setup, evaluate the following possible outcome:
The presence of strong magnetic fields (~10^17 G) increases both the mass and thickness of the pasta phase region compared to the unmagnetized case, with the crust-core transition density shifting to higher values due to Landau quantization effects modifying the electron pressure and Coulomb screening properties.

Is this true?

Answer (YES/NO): NO